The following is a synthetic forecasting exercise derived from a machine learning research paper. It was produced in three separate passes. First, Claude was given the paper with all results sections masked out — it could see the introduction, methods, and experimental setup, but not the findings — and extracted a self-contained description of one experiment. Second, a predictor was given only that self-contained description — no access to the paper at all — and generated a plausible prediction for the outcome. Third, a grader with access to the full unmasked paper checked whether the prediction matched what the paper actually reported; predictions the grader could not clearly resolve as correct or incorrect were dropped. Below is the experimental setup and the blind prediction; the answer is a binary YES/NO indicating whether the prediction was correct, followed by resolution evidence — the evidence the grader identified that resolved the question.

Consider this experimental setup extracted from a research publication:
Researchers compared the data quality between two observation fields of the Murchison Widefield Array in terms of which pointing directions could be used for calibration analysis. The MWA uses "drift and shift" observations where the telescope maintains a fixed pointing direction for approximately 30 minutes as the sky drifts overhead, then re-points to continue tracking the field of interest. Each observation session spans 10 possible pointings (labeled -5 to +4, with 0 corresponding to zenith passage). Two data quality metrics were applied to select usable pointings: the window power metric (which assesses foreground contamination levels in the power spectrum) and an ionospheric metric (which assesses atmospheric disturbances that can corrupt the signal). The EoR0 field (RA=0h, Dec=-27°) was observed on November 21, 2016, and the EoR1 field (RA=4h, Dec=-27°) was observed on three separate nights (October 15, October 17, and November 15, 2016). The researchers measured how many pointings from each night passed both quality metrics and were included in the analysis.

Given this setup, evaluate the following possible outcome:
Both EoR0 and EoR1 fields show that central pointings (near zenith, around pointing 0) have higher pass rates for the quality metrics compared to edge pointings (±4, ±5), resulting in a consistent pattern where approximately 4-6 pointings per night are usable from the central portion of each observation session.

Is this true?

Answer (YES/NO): NO